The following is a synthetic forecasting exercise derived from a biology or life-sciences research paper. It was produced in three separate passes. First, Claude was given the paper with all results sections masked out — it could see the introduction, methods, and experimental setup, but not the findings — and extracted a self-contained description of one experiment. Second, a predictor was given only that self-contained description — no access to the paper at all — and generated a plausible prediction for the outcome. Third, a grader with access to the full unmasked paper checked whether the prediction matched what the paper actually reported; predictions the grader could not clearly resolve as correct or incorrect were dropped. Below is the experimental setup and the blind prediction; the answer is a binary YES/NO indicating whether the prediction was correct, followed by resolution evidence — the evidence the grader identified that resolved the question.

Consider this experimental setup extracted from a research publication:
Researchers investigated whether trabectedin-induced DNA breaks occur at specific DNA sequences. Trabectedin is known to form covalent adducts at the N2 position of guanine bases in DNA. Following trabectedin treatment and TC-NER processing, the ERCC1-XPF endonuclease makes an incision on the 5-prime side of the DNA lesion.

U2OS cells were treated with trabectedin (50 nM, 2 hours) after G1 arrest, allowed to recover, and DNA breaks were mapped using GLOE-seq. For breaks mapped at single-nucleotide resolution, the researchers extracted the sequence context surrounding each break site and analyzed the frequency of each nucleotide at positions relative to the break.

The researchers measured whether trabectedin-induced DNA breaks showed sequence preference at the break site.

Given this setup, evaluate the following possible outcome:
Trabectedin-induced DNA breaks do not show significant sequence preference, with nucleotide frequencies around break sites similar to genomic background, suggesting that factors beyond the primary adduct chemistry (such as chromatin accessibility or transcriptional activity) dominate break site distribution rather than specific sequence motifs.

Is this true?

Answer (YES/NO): NO